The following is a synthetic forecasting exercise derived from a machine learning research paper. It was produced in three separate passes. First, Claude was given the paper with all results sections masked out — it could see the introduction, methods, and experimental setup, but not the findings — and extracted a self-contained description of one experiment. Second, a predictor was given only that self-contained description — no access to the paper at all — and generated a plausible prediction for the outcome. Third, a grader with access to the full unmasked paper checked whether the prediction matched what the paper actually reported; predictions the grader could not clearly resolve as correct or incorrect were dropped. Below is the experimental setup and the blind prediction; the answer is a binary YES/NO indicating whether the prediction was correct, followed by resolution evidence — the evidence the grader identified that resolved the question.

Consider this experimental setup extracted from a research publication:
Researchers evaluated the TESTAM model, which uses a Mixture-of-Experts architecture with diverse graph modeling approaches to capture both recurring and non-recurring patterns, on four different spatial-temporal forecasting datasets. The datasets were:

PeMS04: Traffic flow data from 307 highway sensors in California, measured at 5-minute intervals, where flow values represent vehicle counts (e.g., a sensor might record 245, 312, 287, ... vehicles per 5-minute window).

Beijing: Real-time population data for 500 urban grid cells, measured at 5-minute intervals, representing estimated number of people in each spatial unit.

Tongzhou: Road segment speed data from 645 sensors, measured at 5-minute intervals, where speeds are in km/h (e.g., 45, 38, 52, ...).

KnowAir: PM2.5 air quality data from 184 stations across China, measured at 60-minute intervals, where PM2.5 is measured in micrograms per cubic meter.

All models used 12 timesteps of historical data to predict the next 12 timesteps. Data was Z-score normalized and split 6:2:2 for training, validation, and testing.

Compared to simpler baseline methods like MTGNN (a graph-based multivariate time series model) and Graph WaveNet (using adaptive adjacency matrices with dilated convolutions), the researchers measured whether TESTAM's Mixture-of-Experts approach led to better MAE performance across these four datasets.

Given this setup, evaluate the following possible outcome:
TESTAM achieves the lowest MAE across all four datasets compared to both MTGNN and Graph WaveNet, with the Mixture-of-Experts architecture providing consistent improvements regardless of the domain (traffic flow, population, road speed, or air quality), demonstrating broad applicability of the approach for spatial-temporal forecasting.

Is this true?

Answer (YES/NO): NO